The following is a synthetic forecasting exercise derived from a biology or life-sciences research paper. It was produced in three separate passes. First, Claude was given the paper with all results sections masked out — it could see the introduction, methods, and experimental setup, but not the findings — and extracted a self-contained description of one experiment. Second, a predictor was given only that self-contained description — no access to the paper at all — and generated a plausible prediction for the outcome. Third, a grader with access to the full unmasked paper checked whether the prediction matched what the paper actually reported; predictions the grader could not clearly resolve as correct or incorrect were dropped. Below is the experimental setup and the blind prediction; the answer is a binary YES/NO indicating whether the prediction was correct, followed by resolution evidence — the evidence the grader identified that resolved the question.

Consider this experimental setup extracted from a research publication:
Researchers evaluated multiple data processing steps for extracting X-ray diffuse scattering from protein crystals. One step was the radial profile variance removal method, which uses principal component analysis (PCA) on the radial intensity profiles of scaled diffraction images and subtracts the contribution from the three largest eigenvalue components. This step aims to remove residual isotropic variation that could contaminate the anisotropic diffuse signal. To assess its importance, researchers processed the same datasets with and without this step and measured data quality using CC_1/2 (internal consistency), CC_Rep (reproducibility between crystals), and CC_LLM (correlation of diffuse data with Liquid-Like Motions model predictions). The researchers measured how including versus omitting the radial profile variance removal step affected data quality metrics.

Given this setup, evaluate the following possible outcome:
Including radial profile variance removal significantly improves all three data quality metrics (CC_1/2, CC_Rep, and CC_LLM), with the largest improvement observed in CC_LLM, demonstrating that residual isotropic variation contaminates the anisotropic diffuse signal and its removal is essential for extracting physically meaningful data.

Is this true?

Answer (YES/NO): NO